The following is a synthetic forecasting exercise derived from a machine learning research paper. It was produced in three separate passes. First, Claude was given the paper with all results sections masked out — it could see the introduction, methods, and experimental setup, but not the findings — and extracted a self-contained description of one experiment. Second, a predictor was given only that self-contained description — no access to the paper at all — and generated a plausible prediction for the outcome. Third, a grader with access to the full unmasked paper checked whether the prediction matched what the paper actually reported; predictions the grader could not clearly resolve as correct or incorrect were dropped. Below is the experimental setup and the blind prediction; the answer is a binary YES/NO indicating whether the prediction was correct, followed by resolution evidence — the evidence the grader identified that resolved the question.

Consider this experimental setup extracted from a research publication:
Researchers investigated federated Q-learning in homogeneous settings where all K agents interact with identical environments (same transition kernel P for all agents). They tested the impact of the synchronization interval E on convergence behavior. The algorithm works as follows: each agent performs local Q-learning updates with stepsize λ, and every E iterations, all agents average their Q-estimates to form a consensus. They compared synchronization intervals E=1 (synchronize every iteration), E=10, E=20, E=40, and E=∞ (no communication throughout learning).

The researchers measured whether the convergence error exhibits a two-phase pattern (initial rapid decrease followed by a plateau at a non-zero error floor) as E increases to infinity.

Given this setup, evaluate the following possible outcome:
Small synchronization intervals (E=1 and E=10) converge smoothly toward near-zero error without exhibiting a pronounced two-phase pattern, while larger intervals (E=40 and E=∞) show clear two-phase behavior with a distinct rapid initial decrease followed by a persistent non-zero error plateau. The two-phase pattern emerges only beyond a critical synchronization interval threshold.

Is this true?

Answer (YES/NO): NO